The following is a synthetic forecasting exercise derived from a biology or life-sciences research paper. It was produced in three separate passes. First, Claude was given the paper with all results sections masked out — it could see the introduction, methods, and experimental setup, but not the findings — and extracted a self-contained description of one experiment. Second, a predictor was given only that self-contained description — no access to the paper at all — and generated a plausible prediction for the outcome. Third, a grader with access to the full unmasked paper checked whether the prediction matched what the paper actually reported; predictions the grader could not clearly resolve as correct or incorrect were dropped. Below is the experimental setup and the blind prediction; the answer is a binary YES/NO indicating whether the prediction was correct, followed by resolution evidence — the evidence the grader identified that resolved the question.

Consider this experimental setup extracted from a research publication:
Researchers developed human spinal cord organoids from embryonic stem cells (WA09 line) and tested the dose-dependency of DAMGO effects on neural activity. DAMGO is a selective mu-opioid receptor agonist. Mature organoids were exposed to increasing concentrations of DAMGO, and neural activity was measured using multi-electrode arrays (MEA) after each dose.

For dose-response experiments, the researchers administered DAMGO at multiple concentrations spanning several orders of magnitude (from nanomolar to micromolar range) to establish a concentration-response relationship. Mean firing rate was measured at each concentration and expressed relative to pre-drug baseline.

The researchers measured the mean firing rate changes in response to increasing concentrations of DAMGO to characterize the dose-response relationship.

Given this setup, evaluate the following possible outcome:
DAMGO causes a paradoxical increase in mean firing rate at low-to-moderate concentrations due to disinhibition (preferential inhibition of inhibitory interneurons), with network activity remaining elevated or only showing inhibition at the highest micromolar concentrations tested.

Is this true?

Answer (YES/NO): NO